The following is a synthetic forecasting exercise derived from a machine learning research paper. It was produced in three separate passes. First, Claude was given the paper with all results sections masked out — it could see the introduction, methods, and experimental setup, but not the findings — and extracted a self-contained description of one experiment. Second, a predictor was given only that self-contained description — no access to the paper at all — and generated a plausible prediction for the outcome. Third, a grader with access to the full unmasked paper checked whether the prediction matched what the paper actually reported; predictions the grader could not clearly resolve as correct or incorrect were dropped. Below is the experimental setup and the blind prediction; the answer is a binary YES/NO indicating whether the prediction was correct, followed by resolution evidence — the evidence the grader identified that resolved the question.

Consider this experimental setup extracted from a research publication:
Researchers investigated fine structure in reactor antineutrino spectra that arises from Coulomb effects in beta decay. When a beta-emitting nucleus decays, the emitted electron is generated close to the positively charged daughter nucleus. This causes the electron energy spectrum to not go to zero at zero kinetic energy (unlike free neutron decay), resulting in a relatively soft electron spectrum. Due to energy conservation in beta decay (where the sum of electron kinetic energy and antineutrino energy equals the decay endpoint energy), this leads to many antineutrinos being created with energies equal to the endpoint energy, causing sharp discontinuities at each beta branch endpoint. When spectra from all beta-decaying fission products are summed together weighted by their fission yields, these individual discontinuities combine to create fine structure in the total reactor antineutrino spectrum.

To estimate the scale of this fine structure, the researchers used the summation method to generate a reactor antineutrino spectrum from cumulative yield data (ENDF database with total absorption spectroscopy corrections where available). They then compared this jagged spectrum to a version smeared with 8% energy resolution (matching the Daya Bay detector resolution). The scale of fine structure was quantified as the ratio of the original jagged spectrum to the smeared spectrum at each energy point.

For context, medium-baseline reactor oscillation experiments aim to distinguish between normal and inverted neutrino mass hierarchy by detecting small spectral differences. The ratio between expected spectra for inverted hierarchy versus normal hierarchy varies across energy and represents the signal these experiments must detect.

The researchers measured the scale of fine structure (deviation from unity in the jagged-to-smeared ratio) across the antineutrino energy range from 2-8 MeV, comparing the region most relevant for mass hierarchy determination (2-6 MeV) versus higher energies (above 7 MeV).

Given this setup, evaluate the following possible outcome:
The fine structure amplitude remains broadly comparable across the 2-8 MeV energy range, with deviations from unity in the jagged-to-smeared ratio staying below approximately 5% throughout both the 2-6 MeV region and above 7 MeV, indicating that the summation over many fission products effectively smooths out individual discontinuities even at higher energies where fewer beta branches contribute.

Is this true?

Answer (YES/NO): NO